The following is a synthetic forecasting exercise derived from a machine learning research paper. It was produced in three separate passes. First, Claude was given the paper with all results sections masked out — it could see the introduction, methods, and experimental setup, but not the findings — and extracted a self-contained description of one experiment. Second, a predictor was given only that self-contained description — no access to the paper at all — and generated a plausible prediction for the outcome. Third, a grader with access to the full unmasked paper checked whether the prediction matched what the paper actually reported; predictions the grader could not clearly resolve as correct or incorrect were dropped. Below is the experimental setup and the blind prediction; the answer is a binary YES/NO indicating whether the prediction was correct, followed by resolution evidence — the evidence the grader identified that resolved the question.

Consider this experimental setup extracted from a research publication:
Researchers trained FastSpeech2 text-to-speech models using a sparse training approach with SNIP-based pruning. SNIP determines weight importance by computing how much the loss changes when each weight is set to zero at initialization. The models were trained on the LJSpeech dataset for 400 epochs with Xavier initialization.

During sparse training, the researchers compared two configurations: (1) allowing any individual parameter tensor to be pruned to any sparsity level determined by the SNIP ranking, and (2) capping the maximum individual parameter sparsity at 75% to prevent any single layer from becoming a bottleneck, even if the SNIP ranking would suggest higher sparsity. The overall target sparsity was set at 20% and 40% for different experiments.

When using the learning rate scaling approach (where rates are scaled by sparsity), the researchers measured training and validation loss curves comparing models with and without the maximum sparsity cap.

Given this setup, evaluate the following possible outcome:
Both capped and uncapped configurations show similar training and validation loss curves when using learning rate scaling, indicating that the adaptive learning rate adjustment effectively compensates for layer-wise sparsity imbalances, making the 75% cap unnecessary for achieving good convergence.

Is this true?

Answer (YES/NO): NO